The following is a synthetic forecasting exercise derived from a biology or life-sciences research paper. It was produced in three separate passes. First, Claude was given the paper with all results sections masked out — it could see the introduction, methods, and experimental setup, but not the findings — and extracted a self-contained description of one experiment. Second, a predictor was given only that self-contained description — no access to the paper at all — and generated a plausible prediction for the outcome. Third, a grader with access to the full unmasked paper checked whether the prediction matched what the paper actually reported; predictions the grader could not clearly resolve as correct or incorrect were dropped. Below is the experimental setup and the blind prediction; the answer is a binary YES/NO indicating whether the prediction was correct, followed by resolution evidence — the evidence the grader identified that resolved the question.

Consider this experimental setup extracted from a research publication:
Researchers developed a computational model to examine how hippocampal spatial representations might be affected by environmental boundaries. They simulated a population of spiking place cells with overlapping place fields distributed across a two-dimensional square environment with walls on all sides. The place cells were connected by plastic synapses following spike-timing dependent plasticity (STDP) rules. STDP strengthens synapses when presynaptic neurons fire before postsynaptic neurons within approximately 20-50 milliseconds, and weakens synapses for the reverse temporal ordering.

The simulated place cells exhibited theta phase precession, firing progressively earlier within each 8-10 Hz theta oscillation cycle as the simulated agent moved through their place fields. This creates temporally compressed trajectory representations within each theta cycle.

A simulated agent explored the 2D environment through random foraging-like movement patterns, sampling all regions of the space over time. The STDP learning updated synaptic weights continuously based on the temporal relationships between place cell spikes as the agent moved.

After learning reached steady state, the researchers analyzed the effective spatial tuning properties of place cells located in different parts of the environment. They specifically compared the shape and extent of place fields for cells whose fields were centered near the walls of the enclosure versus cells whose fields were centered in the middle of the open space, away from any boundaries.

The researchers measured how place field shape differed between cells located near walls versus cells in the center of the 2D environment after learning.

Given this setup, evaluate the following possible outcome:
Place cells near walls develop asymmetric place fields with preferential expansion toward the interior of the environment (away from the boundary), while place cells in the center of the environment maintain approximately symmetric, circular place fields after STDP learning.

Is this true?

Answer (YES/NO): NO